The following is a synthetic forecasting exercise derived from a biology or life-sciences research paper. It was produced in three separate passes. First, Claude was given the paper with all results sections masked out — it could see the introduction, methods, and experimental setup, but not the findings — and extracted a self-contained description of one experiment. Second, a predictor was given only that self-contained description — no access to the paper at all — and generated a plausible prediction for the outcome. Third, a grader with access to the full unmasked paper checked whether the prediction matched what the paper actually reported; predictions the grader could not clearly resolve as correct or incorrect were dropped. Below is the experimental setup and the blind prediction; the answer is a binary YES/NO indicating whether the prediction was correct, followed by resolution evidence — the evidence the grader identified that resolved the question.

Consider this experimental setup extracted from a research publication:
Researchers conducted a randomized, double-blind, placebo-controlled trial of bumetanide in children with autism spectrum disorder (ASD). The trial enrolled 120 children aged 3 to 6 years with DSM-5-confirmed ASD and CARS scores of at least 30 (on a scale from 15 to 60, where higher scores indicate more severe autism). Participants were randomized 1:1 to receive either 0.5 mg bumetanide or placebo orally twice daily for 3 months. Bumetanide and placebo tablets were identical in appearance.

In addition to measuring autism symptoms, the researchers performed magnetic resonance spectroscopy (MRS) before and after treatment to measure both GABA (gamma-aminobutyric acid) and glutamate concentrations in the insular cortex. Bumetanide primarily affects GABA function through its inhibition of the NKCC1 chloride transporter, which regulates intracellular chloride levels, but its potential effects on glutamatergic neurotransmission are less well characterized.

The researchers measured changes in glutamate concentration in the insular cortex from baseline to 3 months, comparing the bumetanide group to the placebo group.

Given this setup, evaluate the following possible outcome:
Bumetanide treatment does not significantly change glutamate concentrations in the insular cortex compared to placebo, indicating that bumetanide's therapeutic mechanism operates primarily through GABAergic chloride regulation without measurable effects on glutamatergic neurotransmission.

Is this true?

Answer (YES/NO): YES